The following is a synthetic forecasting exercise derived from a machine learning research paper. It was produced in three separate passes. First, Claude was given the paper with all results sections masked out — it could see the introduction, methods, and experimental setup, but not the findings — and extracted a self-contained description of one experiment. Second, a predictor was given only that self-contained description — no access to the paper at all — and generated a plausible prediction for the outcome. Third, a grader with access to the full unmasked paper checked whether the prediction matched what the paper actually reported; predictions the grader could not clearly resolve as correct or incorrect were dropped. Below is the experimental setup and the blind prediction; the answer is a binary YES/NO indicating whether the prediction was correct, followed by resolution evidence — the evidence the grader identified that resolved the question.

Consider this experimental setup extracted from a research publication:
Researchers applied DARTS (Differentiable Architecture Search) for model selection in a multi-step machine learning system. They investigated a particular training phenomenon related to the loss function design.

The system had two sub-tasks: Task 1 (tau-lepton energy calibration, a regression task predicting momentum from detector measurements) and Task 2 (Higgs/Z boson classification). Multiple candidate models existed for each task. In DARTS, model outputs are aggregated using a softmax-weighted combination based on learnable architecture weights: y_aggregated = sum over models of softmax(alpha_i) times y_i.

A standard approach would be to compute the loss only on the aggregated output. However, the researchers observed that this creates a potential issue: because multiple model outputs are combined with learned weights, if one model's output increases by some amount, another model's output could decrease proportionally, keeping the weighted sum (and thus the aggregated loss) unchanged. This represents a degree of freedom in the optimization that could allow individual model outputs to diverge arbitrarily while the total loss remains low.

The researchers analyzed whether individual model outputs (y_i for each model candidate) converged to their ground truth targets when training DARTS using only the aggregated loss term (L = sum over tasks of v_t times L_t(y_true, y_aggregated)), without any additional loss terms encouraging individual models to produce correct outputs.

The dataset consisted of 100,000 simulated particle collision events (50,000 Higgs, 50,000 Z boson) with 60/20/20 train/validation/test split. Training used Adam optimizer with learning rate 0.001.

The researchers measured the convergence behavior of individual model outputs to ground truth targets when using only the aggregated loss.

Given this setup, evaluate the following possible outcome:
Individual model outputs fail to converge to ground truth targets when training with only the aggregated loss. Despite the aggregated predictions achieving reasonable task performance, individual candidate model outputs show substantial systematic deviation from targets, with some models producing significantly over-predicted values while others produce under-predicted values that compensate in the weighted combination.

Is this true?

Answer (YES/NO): YES